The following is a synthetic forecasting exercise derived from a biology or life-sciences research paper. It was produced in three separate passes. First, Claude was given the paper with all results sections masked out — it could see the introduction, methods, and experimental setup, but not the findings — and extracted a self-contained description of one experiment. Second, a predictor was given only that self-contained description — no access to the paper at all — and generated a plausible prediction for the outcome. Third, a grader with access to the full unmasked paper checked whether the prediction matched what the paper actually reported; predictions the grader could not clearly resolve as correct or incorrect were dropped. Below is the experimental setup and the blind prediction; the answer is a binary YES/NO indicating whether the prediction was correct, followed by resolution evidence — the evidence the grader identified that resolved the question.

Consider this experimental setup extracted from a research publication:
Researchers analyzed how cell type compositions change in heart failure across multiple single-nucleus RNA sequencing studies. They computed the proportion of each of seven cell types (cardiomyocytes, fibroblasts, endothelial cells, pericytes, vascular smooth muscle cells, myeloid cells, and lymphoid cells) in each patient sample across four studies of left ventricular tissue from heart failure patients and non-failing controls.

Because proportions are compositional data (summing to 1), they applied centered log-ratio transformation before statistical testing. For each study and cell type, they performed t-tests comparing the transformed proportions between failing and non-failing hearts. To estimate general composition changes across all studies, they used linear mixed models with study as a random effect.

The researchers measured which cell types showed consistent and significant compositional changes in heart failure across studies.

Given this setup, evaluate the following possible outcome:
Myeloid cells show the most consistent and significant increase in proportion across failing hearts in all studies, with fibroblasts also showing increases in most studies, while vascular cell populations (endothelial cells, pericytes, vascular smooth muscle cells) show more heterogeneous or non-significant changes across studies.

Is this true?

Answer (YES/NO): NO